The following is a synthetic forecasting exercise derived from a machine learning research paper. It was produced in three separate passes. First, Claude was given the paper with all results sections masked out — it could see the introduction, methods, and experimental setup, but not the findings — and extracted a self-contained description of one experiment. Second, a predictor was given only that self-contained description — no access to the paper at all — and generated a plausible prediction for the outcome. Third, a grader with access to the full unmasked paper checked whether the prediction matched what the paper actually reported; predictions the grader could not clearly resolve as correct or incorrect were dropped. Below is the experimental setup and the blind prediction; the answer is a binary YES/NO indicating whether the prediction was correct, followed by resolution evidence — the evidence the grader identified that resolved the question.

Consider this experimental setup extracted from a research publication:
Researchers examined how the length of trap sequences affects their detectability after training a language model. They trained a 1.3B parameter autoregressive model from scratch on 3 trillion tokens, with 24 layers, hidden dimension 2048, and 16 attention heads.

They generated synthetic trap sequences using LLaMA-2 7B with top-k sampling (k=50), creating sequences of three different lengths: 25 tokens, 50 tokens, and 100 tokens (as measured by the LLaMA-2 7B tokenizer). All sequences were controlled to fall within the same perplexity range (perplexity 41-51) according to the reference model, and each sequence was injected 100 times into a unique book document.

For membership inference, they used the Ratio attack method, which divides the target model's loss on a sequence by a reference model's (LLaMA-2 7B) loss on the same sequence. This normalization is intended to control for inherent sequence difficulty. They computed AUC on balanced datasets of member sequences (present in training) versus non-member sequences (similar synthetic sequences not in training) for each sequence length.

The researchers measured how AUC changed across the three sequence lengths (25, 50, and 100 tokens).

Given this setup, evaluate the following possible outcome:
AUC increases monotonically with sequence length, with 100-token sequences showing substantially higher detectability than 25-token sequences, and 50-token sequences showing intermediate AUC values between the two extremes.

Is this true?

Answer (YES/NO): NO